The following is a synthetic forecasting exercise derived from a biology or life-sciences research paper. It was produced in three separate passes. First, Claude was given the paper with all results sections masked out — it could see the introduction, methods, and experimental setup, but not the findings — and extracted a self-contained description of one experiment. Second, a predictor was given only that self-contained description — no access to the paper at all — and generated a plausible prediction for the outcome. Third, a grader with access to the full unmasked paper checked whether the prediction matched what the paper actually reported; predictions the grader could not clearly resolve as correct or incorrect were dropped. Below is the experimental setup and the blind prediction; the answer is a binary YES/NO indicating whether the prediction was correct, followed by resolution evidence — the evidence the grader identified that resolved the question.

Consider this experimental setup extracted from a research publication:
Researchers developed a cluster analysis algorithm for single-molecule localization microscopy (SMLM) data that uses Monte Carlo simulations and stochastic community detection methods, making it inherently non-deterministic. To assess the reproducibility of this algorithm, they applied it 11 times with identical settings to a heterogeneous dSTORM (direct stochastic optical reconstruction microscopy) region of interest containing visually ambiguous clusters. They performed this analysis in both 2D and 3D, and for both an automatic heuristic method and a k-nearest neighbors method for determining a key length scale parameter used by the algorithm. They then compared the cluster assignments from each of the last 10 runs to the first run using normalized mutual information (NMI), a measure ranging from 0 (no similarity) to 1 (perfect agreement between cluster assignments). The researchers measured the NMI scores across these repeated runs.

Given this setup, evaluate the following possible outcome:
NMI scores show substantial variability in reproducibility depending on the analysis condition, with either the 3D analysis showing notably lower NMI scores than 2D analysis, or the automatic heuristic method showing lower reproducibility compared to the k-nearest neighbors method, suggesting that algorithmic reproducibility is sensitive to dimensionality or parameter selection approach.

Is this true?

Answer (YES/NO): NO